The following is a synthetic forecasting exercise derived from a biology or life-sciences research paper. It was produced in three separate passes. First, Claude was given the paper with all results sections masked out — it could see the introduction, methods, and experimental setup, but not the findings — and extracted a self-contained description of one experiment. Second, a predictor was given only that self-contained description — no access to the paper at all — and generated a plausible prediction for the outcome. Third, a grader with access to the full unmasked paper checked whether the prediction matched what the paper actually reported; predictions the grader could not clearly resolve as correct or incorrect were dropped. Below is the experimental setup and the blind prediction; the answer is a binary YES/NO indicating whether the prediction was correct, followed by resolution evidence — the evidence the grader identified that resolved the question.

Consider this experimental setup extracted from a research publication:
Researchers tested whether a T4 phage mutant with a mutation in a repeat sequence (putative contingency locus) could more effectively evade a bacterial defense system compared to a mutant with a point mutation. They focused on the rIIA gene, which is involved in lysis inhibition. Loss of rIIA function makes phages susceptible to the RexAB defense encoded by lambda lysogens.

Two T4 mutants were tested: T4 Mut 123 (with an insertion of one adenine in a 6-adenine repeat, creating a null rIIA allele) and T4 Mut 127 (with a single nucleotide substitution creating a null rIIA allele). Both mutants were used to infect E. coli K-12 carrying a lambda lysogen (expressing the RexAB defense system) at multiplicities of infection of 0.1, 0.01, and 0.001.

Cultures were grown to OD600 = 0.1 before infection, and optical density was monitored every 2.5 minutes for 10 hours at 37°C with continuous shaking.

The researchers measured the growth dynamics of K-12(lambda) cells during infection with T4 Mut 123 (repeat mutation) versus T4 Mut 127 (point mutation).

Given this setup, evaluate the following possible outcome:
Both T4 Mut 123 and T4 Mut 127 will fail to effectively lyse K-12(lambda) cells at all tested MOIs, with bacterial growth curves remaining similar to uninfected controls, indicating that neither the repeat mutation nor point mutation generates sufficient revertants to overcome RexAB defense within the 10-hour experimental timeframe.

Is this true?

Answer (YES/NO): NO